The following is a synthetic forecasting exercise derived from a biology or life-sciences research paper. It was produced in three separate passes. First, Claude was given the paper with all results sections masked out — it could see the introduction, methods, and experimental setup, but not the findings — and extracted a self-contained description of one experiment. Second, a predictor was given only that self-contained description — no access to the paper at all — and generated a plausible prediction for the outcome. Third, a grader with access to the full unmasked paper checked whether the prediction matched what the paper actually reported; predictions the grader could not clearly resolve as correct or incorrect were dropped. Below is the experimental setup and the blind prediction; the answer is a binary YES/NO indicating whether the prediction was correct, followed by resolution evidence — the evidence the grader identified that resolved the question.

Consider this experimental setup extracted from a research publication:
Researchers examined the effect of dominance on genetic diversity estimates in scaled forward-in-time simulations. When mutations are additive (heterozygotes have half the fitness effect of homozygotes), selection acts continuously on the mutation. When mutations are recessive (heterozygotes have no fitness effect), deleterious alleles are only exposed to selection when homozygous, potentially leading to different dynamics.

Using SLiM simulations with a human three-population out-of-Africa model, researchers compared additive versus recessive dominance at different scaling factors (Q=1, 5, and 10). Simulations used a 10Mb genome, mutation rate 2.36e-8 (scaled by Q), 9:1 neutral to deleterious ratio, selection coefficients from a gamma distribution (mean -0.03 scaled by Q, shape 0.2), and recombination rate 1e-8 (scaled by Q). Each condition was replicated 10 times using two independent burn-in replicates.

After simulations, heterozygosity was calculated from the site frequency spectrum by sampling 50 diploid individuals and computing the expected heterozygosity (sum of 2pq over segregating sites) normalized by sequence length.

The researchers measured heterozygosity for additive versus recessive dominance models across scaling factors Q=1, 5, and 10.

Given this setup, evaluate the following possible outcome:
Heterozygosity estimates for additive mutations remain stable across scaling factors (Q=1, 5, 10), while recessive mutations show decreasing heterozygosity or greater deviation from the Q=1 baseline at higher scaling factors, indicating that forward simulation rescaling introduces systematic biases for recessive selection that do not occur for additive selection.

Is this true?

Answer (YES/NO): NO